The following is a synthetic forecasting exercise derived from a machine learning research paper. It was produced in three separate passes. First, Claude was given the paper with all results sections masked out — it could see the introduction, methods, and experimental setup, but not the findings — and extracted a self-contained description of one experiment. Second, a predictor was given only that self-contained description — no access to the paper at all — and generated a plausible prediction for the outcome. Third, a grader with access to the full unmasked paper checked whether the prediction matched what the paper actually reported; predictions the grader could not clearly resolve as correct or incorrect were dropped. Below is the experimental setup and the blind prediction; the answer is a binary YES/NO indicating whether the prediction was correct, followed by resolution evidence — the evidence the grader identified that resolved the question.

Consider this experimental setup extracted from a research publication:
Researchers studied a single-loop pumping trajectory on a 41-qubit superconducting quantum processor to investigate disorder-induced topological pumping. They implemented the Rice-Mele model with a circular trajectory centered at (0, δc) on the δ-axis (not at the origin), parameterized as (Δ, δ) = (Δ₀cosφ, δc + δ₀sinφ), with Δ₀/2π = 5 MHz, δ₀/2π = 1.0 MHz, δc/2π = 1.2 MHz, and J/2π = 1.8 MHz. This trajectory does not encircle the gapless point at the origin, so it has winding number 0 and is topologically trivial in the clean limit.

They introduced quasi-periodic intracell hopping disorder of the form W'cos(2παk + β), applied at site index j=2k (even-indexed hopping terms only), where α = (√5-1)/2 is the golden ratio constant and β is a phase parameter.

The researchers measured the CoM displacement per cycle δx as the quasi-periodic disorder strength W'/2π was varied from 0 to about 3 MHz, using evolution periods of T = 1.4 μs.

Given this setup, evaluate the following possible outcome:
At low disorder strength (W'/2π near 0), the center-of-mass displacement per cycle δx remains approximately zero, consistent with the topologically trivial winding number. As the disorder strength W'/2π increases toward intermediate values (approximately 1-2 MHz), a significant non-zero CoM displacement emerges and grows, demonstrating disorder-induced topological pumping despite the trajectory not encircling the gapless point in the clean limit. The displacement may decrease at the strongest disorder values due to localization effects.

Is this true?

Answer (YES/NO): NO